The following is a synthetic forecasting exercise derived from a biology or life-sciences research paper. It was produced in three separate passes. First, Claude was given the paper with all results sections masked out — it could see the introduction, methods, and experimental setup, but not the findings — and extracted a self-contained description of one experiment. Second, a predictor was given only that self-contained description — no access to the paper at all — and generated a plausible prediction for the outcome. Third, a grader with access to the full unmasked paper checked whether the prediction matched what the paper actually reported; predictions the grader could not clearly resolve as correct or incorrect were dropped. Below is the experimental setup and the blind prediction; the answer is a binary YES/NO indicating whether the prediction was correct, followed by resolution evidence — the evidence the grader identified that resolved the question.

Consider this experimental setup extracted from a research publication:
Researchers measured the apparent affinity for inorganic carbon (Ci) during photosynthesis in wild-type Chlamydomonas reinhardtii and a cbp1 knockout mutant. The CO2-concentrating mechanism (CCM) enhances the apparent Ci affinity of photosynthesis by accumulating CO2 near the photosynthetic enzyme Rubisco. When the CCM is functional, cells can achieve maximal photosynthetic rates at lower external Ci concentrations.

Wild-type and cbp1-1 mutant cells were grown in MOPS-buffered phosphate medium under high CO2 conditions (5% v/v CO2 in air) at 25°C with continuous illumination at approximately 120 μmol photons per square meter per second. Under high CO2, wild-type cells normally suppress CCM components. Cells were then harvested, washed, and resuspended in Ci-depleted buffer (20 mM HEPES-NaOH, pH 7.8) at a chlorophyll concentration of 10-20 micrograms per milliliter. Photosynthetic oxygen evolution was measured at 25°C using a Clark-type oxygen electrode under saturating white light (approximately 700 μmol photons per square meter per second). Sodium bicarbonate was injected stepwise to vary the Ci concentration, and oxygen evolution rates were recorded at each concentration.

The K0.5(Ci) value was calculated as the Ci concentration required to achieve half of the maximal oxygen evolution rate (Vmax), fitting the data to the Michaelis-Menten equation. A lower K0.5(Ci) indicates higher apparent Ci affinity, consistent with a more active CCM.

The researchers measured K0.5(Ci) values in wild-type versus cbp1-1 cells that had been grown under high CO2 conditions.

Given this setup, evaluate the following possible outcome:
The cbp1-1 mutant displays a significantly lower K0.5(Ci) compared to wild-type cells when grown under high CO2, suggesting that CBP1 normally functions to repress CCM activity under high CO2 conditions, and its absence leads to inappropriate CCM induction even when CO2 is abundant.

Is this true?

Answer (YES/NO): YES